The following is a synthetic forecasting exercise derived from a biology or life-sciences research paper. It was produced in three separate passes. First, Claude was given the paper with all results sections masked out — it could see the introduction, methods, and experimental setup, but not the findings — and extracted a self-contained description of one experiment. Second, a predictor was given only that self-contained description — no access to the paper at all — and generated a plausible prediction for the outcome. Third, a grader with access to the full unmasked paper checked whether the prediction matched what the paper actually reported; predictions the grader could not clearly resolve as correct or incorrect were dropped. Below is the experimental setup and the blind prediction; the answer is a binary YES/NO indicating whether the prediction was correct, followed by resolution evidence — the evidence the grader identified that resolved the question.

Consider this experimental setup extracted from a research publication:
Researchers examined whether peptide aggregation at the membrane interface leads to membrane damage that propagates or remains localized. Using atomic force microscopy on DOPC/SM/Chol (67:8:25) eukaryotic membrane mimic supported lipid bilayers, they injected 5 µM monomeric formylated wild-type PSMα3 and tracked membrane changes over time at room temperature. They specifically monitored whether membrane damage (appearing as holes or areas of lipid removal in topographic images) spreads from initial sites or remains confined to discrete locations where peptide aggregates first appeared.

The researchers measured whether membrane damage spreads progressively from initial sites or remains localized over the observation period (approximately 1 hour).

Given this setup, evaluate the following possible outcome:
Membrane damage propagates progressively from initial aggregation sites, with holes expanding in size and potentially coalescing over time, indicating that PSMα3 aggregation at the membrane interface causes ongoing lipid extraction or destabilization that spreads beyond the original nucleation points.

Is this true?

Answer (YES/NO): YES